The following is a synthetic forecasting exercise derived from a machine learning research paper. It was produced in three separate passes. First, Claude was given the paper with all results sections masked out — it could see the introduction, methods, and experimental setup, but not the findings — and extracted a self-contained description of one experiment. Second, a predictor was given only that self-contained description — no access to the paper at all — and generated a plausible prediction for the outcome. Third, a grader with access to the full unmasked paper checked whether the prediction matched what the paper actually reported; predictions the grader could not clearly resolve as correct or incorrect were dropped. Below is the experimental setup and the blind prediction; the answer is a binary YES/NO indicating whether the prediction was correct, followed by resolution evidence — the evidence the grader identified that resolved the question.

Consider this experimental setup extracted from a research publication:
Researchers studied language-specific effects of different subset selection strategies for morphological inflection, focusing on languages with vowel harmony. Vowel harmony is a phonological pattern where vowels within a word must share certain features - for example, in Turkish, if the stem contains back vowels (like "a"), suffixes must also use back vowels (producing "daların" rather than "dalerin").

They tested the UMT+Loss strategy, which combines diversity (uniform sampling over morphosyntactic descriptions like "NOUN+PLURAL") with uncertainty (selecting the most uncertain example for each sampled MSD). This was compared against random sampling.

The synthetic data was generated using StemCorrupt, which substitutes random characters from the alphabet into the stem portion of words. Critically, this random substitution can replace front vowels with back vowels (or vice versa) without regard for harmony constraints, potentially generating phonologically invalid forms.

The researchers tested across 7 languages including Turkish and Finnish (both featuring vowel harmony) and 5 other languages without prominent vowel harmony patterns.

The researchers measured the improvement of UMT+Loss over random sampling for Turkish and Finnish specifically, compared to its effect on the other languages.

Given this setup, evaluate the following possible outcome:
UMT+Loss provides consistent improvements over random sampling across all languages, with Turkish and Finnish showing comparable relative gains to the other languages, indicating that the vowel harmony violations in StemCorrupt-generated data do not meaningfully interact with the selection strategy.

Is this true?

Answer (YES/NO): NO